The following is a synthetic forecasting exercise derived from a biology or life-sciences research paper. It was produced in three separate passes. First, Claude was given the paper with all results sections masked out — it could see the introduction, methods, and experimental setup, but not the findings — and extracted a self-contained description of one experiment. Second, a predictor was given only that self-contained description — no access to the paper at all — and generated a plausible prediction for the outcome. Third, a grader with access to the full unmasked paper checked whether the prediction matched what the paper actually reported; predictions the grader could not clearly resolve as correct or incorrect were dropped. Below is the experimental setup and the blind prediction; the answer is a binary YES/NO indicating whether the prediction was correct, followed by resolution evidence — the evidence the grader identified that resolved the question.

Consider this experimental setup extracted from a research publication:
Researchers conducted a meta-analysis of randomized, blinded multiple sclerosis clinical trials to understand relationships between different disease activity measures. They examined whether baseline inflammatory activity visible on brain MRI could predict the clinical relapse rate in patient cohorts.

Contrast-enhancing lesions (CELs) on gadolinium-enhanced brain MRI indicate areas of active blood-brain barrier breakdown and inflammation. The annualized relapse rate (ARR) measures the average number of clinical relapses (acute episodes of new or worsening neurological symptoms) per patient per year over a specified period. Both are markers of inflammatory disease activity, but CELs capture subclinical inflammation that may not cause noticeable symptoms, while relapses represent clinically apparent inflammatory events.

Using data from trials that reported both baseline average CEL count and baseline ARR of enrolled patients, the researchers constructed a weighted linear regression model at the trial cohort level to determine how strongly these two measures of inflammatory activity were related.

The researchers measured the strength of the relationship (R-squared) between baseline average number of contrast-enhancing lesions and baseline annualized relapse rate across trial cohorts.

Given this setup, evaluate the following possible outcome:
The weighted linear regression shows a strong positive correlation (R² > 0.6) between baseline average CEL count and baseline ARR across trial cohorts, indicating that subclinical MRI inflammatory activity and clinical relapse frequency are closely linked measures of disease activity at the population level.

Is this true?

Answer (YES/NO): YES